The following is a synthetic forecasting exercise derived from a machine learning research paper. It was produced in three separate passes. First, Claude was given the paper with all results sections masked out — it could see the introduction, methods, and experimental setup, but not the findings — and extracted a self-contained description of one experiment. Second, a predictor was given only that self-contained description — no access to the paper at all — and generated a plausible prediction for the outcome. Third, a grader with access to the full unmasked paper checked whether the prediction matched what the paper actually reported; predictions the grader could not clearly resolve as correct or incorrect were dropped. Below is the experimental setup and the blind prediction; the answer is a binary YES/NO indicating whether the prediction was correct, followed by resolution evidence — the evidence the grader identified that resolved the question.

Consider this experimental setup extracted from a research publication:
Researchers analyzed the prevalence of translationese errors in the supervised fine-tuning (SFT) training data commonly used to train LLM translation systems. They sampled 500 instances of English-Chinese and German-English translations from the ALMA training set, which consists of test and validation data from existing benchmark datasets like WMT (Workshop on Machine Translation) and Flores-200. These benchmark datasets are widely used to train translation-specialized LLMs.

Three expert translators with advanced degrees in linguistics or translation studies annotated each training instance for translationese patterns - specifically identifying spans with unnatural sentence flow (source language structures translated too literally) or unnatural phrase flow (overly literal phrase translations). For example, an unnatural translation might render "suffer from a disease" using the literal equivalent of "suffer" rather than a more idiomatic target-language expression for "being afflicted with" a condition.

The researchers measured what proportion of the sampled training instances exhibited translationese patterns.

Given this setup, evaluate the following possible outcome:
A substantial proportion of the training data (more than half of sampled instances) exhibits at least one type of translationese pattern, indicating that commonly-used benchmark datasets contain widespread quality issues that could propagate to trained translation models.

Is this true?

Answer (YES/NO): NO